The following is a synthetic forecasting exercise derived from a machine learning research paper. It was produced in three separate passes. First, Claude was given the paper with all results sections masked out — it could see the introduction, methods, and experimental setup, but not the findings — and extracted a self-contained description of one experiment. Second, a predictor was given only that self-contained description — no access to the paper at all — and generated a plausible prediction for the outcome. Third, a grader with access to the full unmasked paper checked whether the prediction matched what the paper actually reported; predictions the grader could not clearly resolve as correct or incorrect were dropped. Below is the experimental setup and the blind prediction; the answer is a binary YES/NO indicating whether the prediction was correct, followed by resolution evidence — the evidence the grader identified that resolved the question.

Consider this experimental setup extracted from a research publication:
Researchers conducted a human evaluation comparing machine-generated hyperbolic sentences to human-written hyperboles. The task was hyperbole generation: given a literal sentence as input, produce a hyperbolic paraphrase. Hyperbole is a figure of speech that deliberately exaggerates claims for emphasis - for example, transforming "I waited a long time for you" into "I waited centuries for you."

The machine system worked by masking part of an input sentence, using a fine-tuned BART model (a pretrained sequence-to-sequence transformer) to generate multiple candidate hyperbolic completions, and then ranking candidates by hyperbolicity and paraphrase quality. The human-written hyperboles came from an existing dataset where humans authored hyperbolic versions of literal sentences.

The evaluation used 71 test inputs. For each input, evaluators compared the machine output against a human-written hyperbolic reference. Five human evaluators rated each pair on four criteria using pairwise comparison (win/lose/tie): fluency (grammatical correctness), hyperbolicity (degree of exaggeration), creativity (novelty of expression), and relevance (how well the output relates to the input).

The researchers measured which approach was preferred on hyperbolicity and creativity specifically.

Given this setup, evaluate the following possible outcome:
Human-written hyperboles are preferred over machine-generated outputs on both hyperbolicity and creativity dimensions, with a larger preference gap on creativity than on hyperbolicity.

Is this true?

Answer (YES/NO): YES